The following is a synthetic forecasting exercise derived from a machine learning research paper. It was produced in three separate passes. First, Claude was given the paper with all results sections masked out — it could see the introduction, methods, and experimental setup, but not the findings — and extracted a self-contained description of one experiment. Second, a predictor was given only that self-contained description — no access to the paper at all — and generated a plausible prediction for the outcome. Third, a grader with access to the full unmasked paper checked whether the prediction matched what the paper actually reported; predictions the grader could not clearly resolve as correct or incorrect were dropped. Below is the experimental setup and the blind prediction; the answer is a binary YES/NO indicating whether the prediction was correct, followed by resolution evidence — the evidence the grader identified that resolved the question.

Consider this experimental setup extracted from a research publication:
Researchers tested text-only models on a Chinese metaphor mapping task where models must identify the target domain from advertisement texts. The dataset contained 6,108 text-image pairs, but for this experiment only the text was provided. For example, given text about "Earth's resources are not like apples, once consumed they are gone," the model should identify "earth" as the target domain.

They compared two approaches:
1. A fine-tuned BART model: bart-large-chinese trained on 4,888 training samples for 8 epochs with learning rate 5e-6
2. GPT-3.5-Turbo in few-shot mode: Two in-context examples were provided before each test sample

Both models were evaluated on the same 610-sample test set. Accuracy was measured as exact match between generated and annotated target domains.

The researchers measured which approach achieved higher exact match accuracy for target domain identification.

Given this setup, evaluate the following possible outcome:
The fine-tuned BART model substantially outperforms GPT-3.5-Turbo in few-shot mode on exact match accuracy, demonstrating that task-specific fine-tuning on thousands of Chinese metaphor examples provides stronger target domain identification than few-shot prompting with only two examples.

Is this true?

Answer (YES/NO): YES